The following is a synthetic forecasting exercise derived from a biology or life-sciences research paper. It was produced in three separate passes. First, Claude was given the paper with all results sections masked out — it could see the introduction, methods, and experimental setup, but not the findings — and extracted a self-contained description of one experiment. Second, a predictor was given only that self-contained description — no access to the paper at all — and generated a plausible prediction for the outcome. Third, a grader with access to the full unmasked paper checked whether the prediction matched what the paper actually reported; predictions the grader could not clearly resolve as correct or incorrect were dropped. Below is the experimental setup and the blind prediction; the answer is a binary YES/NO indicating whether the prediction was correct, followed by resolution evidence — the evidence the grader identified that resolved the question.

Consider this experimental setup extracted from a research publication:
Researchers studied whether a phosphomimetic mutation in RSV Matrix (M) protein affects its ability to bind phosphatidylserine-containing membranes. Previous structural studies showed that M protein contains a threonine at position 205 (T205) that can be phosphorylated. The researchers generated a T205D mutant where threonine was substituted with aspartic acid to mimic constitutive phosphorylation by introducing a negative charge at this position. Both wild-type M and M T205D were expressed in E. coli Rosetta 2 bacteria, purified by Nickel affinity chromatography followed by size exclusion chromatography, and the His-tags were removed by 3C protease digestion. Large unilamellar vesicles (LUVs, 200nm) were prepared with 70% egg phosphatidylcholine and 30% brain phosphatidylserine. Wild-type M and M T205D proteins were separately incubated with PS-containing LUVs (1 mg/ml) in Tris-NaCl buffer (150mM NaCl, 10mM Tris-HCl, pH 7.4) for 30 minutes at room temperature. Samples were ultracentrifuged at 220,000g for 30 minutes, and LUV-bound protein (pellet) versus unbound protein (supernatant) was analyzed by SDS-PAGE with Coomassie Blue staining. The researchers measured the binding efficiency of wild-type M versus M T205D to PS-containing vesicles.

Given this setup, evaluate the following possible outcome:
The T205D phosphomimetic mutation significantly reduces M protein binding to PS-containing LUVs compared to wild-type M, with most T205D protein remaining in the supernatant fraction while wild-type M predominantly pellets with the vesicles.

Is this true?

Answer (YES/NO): NO